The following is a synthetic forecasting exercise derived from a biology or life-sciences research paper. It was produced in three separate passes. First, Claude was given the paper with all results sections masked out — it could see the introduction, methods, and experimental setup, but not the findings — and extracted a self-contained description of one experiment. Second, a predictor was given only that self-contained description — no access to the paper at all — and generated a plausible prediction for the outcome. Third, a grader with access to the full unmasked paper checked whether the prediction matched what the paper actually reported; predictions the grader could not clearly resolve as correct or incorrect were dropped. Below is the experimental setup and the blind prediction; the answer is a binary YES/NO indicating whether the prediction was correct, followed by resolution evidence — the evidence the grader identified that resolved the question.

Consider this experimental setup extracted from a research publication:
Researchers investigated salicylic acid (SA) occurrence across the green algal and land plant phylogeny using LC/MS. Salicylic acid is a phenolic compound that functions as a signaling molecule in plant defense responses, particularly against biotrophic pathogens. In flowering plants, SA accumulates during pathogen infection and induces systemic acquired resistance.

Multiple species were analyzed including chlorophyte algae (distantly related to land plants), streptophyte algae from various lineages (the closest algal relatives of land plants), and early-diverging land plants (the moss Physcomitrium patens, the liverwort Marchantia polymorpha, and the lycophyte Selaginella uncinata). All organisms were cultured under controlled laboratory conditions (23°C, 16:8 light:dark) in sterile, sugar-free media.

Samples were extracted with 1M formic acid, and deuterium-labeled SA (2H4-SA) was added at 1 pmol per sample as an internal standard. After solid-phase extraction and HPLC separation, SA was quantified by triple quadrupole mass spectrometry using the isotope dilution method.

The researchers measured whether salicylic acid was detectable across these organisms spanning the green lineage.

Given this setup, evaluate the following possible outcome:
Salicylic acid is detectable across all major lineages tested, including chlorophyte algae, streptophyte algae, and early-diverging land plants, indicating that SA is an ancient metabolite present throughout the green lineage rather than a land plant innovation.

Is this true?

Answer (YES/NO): YES